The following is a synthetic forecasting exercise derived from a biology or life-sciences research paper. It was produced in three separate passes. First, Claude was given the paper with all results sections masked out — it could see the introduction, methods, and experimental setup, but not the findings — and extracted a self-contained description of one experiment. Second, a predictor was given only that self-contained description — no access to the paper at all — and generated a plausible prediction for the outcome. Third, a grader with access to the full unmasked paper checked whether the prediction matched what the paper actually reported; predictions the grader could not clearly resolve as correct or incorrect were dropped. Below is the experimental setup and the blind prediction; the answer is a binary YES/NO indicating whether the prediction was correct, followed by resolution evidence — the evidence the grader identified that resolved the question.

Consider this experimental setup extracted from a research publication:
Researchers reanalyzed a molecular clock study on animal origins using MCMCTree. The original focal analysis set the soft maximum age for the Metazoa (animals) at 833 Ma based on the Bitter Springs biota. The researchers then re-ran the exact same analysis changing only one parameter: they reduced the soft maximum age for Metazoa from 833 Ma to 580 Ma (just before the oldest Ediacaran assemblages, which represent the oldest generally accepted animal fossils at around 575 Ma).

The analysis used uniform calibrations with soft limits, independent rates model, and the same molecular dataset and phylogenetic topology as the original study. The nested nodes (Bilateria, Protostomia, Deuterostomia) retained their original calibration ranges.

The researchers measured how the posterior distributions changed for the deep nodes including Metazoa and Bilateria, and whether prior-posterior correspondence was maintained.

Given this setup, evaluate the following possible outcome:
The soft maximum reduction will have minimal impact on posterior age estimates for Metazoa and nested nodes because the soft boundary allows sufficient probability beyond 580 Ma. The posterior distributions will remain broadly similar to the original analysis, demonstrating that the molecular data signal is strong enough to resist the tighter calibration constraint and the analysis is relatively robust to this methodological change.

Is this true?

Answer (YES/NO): NO